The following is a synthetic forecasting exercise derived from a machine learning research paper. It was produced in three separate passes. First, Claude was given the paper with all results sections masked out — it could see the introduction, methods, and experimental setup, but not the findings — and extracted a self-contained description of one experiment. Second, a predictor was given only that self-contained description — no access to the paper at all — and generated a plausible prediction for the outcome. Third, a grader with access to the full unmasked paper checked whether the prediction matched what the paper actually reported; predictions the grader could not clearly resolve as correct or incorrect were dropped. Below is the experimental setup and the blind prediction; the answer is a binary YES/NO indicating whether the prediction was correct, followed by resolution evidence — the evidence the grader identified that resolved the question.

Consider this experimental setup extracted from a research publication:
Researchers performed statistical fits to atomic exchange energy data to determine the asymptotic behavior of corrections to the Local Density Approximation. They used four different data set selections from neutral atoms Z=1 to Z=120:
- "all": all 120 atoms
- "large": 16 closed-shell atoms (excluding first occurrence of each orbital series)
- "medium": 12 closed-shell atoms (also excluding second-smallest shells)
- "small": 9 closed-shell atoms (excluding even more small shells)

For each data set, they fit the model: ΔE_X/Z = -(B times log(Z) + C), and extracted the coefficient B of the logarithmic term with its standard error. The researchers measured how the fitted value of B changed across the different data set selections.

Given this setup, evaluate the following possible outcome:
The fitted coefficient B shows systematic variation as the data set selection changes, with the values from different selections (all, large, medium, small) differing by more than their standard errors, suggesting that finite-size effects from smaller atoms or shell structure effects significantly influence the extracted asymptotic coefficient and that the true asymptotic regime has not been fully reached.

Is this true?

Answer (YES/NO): YES